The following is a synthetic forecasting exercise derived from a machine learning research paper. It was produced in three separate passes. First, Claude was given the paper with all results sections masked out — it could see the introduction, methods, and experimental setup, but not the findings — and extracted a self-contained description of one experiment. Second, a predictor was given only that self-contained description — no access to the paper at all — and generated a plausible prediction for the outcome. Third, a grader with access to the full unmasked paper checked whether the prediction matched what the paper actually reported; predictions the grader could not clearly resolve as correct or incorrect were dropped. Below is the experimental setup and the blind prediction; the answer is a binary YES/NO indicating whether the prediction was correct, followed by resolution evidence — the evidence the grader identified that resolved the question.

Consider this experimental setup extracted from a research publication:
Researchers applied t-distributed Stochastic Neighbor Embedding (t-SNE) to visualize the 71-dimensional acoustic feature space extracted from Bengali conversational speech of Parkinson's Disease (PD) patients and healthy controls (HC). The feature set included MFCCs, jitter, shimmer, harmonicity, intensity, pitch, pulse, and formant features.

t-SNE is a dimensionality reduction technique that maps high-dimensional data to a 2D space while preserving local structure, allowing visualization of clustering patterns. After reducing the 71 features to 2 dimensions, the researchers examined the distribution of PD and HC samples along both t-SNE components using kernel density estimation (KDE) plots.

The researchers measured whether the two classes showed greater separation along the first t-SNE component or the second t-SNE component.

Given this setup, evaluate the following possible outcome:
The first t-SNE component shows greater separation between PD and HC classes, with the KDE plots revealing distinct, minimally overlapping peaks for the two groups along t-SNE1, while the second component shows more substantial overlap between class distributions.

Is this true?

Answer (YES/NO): YES